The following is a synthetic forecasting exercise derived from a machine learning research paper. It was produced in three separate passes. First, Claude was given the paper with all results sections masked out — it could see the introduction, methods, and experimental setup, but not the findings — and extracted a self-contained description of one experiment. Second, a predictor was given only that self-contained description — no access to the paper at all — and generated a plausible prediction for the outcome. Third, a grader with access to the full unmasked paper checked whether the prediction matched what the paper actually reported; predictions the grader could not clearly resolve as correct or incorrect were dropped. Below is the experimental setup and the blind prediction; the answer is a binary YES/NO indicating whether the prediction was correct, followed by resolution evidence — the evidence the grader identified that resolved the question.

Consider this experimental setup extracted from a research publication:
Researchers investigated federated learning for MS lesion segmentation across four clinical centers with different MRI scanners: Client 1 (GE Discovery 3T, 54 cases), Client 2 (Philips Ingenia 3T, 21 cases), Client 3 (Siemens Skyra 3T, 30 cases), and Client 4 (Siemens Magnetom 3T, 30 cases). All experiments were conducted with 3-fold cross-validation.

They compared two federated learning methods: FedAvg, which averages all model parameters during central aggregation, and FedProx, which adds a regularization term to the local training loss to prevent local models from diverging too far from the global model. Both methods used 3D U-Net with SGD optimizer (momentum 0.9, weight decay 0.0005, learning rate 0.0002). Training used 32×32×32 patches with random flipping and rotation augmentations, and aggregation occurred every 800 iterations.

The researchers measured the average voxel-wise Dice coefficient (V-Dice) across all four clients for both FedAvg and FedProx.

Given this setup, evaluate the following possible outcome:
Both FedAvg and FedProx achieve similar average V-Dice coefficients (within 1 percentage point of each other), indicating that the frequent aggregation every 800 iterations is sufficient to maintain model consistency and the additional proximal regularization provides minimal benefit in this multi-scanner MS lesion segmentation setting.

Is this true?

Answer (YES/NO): NO